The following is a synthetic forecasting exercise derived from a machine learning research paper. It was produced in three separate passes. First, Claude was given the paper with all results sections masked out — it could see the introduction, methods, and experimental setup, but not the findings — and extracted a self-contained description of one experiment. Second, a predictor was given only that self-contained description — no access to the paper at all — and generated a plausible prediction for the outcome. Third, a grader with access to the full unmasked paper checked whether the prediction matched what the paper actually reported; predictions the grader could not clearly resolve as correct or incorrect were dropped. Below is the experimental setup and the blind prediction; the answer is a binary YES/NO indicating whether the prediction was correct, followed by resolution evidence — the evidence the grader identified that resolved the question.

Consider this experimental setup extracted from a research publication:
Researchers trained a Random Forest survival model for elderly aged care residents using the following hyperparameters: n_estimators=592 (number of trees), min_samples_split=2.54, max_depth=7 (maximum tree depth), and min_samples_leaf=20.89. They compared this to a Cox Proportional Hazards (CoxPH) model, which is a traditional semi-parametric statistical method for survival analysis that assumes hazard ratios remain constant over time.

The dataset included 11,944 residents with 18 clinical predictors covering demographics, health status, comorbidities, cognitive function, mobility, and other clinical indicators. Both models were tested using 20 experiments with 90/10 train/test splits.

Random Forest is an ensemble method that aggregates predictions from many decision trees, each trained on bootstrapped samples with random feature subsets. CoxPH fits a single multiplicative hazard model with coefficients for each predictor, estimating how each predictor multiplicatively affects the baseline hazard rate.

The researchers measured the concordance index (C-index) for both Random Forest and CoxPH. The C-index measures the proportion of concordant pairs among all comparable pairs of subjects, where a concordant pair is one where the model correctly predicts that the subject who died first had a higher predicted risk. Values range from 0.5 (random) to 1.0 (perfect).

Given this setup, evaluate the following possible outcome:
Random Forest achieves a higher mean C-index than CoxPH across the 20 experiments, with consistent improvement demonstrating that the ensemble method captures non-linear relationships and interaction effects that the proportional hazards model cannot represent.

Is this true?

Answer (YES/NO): NO